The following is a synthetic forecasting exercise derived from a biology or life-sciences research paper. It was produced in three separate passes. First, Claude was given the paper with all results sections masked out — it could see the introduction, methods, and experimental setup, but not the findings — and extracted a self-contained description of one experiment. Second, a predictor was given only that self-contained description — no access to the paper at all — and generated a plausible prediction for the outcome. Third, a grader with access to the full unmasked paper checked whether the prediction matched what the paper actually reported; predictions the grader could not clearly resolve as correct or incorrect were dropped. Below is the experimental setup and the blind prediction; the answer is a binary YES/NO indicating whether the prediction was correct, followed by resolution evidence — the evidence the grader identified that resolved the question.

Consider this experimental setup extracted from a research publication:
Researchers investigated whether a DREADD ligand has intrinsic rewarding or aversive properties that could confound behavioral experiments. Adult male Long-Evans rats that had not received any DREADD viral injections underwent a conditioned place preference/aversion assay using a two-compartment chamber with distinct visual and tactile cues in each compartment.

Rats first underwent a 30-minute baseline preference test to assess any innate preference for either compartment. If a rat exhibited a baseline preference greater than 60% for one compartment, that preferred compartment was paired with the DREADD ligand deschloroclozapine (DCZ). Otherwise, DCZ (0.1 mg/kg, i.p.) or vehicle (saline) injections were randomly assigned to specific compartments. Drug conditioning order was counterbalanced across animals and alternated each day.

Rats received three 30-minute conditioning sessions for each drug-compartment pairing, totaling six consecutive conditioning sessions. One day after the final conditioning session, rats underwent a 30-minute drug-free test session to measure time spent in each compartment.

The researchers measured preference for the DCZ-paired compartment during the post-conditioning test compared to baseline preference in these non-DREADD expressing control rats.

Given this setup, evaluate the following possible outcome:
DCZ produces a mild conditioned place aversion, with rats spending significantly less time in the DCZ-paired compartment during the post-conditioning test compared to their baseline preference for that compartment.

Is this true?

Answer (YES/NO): NO